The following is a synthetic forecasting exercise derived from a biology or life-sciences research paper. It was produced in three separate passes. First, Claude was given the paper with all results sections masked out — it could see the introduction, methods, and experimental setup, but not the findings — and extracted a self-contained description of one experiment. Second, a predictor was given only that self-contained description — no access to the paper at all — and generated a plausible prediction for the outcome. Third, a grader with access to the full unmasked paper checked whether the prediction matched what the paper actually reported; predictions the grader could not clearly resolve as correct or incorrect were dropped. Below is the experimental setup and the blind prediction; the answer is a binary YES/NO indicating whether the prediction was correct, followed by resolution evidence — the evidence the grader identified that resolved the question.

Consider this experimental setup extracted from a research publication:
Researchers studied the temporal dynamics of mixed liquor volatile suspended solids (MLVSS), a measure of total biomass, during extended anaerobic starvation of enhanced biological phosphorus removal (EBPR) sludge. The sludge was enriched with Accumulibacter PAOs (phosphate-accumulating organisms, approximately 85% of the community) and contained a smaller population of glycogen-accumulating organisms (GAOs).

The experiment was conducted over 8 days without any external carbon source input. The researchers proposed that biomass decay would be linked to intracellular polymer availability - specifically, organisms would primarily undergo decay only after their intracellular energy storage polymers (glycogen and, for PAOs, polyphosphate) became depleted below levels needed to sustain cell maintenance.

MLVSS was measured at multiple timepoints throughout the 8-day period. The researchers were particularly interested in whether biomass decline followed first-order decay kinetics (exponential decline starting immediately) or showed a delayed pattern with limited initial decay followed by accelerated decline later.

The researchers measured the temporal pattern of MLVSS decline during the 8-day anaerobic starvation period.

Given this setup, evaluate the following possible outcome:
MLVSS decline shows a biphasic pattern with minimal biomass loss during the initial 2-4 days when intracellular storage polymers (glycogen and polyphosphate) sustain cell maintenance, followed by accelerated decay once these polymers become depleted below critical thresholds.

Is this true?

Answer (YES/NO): YES